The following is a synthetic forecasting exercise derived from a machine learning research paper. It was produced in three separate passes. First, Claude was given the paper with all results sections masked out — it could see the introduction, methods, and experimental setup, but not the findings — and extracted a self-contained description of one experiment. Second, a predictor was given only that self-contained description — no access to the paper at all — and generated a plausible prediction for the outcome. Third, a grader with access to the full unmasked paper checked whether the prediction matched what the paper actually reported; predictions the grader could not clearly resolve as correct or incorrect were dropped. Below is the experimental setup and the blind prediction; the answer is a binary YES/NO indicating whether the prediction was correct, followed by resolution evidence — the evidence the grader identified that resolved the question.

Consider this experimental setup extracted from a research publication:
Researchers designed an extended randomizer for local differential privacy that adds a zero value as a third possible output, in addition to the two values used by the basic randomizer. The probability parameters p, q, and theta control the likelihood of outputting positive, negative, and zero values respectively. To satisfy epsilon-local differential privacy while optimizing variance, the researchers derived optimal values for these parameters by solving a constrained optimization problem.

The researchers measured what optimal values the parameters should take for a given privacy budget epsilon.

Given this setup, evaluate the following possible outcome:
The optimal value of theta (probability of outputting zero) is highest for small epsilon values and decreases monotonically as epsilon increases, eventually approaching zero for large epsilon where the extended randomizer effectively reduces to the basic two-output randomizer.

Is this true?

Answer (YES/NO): NO